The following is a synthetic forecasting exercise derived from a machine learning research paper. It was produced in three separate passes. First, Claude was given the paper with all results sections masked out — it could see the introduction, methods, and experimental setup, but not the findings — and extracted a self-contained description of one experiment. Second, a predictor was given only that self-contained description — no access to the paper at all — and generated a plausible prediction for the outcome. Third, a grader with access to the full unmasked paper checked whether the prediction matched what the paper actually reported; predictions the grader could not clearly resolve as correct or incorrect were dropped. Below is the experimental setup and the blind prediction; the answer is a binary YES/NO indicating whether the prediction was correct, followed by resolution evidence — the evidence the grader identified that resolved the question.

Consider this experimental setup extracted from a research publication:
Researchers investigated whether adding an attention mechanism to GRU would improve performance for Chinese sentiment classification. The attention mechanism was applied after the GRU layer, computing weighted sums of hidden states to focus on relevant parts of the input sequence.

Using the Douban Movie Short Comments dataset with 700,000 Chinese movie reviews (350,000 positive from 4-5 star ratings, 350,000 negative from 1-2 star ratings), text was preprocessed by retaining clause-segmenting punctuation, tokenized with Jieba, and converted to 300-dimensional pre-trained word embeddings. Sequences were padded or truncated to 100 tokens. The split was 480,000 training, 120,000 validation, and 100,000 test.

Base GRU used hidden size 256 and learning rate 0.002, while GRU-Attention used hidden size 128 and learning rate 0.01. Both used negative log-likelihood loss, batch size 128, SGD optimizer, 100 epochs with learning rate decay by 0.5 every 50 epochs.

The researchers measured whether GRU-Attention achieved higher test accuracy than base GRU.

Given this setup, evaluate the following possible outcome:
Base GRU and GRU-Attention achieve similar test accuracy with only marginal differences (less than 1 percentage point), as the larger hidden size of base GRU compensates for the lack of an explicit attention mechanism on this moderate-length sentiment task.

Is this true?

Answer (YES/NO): YES